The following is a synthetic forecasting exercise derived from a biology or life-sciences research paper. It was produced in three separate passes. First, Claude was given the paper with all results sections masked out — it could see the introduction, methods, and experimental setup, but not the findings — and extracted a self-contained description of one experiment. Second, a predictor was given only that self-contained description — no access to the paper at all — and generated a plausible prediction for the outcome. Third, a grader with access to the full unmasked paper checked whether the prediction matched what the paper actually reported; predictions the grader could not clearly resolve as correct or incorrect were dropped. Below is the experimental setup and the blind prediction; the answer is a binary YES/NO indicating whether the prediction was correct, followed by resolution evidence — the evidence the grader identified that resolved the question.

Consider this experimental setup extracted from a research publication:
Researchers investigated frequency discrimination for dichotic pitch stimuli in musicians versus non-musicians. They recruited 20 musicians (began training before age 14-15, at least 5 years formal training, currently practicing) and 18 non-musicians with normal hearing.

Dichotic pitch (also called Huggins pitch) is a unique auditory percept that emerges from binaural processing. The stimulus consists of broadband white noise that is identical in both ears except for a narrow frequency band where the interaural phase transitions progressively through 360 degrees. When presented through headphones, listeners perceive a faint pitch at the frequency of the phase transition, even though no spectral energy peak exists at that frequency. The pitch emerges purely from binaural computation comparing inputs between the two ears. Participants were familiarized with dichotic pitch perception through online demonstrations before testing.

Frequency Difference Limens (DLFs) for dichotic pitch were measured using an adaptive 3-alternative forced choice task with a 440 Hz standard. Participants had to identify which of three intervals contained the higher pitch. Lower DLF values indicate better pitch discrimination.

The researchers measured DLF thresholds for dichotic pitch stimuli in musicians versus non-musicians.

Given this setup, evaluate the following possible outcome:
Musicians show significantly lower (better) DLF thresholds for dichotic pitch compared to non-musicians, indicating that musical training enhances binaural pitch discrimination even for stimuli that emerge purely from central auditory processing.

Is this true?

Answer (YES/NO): YES